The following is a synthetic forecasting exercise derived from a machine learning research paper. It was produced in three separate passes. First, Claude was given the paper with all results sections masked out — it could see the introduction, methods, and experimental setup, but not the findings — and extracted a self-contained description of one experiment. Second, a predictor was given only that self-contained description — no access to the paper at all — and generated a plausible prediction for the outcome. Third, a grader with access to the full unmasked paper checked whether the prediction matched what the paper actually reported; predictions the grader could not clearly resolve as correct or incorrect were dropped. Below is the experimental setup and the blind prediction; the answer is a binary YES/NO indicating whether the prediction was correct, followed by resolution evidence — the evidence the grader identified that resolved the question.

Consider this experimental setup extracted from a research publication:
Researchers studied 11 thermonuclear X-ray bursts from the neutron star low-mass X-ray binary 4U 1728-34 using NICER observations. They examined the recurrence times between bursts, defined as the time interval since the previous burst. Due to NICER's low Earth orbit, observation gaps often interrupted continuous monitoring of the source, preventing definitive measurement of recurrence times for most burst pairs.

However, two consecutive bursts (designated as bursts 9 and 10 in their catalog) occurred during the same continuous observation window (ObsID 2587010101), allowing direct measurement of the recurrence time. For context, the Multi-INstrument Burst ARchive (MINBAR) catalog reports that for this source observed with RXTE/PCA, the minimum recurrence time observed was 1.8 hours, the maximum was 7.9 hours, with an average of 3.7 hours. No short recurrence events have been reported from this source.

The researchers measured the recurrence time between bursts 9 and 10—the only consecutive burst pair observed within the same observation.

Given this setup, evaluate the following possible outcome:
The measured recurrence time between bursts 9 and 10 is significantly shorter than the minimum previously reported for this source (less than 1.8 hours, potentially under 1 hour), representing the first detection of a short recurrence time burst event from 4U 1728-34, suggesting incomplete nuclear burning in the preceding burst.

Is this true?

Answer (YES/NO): NO